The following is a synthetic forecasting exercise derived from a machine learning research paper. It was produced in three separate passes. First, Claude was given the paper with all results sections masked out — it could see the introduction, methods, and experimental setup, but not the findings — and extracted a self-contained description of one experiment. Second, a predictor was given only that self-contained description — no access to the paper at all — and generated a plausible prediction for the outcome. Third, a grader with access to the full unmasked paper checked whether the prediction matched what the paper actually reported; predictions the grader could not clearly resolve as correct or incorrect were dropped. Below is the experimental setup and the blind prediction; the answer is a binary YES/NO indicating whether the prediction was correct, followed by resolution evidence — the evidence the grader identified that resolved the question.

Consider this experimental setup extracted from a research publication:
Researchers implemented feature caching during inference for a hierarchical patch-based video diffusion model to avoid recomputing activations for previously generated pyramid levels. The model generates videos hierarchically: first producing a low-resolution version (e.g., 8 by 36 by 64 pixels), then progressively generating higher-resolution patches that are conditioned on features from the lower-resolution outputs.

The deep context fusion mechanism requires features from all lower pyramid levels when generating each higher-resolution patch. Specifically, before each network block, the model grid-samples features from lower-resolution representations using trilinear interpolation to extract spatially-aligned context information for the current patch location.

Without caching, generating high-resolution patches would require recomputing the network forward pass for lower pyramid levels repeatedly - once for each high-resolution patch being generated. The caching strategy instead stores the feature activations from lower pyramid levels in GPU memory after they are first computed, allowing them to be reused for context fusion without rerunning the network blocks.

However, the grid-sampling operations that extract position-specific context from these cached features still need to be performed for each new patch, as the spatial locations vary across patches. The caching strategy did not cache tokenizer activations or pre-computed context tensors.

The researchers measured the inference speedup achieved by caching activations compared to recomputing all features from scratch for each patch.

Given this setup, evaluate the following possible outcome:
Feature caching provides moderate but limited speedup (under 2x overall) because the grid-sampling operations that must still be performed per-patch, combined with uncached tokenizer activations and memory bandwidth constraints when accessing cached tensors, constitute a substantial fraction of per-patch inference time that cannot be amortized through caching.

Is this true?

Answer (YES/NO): YES